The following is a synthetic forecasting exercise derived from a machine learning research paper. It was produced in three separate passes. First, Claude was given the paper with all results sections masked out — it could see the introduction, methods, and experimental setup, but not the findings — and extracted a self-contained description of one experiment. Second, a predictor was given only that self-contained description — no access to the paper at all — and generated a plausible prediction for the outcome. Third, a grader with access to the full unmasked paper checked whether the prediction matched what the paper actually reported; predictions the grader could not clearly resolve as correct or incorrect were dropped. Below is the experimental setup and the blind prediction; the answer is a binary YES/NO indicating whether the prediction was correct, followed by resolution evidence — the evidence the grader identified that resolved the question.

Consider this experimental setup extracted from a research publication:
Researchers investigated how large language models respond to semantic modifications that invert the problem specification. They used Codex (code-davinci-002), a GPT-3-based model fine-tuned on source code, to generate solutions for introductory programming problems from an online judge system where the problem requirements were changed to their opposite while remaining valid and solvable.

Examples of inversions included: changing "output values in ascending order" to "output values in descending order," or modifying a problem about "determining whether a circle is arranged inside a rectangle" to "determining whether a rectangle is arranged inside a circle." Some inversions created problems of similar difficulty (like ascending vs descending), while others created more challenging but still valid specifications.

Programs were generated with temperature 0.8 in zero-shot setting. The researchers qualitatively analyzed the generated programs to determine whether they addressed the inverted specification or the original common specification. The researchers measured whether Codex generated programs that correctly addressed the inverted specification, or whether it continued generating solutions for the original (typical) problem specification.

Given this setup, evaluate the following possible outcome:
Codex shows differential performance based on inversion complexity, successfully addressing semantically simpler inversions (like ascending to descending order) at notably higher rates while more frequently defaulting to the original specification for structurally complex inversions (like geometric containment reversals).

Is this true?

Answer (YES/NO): NO